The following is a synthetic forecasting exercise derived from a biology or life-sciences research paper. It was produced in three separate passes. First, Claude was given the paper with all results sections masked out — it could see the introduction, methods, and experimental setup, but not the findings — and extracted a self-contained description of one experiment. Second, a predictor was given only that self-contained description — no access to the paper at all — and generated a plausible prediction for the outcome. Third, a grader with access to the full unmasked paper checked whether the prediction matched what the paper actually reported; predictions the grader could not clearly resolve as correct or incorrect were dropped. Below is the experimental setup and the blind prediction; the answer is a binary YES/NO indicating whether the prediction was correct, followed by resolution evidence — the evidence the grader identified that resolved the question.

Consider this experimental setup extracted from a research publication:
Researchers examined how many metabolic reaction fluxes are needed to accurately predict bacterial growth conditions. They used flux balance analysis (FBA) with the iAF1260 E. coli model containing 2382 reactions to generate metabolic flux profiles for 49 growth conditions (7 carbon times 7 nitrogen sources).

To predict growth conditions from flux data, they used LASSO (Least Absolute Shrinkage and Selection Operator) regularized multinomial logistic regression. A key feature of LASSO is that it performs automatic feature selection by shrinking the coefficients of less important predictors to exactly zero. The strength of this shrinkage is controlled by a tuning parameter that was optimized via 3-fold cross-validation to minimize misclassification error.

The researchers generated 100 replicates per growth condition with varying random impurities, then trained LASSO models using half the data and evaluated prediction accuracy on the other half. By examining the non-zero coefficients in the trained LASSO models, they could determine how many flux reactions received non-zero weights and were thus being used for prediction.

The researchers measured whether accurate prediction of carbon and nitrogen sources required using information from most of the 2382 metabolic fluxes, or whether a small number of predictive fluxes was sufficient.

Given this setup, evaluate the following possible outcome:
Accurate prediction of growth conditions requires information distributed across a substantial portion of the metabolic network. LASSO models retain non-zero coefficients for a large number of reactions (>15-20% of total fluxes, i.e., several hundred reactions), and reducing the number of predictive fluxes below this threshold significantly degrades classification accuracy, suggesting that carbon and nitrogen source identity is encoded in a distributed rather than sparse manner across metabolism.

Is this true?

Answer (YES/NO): NO